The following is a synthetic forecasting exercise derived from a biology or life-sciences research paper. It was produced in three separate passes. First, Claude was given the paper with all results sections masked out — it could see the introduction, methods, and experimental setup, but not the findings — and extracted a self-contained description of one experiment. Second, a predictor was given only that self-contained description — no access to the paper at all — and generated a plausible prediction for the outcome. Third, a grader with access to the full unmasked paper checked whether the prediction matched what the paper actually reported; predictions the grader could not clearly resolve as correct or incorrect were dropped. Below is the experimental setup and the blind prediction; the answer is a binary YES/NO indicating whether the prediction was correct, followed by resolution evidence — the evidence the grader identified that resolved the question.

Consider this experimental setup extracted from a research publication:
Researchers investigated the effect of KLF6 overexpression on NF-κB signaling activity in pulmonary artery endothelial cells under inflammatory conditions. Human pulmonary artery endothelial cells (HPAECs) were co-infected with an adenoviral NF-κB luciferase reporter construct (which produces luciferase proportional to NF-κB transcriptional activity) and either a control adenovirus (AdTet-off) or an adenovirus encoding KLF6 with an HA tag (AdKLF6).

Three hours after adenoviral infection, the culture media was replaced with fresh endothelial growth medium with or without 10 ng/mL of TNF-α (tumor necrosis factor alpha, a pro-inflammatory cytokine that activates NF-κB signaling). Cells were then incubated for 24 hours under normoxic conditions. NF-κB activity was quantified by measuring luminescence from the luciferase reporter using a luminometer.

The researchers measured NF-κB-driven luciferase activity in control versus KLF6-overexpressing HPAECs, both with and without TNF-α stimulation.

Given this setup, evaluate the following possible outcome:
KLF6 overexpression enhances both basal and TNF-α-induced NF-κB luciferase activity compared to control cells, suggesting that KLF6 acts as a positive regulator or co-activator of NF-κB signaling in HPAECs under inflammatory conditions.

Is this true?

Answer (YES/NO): NO